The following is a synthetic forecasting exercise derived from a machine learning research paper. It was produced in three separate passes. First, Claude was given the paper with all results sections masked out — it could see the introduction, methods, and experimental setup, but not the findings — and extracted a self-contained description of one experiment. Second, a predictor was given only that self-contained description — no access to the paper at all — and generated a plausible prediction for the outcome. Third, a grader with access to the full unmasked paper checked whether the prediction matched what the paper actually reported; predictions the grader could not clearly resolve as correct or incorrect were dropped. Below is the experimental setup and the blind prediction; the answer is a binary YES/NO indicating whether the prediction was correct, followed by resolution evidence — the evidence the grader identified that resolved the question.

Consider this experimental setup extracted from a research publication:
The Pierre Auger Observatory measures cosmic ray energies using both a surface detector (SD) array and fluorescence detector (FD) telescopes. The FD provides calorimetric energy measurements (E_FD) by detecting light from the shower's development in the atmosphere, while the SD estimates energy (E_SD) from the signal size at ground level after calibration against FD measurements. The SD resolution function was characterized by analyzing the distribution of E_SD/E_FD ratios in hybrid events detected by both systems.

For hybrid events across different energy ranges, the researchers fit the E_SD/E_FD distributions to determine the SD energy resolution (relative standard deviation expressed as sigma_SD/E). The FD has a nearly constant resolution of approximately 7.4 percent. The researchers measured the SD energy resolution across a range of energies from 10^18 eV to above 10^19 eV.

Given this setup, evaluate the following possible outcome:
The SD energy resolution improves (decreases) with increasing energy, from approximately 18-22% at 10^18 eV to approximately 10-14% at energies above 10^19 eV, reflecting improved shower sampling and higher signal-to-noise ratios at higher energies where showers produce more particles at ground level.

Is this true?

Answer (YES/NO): NO